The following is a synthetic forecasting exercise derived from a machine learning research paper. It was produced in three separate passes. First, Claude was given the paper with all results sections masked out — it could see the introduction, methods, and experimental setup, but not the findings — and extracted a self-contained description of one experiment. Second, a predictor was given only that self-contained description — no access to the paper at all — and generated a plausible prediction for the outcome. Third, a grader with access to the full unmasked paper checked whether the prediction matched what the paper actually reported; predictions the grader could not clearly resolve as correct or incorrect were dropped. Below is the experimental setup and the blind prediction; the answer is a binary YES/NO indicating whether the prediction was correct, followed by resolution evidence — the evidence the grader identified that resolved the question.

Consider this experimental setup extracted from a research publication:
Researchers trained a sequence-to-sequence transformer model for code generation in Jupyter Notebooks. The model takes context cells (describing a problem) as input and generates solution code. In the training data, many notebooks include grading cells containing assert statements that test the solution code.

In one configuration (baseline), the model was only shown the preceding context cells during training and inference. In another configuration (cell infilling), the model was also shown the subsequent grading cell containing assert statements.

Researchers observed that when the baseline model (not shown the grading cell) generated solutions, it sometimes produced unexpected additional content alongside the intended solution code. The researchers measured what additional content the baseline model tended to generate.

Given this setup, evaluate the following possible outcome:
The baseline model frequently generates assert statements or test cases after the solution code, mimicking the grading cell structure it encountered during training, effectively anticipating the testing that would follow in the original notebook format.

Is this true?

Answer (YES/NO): YES